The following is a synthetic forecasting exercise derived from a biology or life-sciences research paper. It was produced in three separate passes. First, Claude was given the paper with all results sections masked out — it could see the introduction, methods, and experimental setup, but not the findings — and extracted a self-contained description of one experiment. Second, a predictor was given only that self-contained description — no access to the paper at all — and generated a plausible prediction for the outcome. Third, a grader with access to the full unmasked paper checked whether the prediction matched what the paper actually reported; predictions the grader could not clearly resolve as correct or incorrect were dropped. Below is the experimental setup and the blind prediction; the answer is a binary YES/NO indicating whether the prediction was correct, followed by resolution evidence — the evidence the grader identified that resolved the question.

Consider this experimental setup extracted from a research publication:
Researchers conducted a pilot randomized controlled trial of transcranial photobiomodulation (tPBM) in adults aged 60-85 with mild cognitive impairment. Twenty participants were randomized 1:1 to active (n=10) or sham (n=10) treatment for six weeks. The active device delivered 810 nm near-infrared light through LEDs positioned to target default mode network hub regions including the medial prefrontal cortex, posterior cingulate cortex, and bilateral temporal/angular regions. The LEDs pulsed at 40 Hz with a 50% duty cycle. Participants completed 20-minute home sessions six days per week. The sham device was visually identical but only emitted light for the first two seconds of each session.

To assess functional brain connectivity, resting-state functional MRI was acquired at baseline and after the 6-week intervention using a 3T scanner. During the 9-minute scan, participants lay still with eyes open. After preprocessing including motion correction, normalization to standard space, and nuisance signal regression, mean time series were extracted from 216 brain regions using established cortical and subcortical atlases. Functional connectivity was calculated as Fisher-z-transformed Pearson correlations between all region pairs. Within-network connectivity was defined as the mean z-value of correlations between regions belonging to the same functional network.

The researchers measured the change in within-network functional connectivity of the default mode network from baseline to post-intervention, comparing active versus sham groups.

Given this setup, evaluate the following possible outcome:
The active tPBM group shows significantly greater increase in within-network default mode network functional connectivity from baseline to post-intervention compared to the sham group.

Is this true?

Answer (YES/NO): YES